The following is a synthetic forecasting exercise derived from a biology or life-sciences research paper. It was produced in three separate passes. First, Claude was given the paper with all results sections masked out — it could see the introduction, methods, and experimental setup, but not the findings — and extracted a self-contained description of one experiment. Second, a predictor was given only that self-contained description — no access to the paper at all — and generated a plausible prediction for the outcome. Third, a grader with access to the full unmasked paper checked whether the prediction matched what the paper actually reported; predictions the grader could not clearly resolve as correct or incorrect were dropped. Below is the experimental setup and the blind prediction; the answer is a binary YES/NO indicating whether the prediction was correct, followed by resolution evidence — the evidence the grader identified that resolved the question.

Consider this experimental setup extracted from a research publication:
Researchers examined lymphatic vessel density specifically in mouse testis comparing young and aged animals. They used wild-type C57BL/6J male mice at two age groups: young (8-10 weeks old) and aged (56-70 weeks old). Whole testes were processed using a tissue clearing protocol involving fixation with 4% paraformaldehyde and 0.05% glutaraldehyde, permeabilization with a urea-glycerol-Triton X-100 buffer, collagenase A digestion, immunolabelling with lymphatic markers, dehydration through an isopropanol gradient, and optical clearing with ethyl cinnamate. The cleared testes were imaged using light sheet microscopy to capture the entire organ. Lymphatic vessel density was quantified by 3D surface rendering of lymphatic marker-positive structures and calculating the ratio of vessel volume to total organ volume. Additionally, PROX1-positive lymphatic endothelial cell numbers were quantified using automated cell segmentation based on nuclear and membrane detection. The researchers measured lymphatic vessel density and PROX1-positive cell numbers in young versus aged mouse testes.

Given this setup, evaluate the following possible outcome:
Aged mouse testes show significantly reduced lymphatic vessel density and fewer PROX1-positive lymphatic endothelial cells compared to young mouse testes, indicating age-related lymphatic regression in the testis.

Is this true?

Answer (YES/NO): NO